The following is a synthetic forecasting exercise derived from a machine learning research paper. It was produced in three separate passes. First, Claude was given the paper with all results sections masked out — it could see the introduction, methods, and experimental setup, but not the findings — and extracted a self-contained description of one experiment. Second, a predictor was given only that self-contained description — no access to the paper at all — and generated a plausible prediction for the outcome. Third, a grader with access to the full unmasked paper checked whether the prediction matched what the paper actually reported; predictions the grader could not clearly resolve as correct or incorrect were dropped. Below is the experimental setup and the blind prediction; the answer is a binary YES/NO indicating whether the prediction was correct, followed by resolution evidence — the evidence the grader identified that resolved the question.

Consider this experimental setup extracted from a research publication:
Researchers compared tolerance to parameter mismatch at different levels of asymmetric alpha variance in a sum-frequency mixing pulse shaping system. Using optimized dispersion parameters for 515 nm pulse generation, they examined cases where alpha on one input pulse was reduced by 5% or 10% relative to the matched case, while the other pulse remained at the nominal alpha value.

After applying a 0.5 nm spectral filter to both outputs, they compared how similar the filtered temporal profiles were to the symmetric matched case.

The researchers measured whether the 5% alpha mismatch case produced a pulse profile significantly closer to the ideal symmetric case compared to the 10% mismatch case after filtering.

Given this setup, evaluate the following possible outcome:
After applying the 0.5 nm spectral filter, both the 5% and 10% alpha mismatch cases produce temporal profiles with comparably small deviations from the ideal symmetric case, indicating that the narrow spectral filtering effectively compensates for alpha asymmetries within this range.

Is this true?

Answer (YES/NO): NO